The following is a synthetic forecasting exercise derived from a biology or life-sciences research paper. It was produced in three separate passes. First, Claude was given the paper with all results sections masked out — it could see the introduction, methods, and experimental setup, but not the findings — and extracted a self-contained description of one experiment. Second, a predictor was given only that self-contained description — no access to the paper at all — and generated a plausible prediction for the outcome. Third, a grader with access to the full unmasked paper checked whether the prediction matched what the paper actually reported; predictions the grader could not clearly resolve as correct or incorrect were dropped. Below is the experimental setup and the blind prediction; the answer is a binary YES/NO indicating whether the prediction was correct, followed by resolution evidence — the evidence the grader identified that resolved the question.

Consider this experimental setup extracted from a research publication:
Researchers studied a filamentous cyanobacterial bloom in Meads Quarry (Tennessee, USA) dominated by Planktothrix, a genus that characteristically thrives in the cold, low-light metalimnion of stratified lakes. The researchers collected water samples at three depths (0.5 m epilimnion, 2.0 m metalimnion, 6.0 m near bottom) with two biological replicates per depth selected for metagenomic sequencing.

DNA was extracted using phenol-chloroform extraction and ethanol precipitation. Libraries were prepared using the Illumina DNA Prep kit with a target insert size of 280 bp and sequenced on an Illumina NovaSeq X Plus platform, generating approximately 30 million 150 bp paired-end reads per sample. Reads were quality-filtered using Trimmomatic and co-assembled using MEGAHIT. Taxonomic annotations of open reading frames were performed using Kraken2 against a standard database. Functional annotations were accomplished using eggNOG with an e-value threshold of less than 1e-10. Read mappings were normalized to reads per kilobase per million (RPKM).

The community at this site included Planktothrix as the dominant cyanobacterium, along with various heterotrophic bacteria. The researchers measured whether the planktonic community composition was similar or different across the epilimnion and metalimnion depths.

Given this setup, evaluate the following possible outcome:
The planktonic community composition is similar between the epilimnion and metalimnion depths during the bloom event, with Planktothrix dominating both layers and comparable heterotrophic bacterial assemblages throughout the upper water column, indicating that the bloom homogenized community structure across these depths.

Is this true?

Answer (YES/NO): YES